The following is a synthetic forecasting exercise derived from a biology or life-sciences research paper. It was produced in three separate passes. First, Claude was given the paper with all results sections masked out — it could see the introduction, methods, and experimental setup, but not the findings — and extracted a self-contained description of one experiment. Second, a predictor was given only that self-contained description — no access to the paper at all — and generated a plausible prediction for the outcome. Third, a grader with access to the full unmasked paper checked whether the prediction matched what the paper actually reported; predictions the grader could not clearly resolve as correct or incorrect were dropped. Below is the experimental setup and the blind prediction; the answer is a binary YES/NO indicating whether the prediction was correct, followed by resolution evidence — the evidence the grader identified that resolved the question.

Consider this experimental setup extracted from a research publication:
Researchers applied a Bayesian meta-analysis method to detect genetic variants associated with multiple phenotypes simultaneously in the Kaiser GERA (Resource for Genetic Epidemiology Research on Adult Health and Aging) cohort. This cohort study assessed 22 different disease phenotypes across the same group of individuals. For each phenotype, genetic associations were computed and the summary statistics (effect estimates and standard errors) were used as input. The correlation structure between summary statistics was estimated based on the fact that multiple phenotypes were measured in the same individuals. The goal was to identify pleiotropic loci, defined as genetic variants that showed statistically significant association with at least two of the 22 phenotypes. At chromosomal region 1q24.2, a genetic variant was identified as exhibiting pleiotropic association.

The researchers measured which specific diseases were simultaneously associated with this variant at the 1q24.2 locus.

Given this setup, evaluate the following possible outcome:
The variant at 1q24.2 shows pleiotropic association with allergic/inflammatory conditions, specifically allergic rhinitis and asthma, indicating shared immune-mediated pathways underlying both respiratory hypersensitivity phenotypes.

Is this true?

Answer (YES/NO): NO